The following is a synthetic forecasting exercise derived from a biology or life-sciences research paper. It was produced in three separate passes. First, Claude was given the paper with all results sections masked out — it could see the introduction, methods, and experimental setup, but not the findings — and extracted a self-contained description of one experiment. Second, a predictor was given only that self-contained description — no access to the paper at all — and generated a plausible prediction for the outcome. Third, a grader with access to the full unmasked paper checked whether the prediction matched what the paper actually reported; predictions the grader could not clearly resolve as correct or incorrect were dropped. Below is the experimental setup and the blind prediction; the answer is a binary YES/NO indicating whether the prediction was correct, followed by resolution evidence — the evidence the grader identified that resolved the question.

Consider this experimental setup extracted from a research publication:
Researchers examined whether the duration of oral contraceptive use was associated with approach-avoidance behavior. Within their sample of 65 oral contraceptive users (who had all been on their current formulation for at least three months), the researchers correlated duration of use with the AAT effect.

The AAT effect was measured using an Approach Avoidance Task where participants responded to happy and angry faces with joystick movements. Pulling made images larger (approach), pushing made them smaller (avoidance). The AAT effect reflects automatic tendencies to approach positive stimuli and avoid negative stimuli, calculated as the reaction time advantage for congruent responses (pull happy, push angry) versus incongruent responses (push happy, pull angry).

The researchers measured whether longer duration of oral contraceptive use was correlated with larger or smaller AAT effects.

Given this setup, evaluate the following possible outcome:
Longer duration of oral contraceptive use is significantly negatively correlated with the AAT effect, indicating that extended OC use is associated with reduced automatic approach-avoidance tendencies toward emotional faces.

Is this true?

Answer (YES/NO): NO